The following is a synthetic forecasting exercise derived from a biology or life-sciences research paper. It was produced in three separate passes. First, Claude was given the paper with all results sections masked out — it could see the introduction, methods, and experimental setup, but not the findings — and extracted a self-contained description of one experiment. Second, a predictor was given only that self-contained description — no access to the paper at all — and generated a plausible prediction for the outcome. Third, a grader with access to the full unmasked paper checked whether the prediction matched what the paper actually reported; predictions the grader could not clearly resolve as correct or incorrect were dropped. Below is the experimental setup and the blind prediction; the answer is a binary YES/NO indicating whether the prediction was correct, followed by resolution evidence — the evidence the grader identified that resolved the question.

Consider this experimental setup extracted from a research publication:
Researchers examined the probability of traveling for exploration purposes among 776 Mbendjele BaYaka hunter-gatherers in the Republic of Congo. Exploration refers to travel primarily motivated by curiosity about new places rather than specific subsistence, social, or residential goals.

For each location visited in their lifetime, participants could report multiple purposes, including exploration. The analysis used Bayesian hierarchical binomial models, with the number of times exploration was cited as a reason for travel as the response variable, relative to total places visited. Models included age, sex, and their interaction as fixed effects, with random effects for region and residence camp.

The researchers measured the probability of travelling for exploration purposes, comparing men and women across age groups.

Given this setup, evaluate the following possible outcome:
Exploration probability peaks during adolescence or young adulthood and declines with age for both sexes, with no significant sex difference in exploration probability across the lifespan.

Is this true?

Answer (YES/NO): NO